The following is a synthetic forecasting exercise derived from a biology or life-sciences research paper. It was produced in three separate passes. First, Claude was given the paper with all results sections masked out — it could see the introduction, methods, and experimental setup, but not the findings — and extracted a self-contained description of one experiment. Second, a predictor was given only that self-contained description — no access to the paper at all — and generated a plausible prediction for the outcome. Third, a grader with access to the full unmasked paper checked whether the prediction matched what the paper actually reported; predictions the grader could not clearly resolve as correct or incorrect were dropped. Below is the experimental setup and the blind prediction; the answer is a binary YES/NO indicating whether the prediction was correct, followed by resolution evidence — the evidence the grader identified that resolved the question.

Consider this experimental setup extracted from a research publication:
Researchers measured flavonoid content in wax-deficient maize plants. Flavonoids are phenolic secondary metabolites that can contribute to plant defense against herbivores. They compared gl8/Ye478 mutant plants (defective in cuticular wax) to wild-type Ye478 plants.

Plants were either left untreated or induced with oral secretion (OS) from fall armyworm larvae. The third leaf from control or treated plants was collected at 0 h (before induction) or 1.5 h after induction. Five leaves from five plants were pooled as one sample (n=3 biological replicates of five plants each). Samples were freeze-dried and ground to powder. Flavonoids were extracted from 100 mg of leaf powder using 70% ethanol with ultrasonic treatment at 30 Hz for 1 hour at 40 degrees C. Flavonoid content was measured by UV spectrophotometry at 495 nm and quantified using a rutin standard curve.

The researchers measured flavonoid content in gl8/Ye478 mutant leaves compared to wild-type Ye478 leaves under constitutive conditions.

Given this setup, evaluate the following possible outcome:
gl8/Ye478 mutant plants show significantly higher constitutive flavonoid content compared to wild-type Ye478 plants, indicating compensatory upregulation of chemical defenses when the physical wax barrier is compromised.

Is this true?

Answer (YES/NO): NO